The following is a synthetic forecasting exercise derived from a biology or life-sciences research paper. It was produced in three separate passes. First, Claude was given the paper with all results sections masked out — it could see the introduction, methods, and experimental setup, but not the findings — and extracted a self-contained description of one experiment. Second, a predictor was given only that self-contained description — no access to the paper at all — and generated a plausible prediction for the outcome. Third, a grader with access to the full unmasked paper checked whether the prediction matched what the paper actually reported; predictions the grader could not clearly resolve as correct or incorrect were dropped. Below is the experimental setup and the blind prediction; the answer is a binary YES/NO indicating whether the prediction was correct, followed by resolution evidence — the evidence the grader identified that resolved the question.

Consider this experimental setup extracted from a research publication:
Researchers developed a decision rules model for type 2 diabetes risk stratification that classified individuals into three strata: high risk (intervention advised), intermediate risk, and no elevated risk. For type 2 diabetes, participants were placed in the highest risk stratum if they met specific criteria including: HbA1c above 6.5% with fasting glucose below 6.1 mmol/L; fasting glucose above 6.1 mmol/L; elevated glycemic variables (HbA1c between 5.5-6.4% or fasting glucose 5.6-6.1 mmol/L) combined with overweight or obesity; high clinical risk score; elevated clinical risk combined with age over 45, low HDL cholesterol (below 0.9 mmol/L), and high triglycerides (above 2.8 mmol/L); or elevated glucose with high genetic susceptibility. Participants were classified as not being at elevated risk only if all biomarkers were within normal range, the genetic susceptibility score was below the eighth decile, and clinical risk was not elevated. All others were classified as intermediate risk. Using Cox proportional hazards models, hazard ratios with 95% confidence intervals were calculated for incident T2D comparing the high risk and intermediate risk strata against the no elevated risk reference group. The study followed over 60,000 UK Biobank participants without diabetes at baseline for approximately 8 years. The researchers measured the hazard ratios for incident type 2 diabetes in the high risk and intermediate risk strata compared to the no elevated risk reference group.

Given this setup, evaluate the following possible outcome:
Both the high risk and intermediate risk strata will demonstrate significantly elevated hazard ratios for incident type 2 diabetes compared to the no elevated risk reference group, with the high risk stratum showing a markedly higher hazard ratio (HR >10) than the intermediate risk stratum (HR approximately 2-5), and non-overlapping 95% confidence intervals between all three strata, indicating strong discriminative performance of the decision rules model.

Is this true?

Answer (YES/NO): NO